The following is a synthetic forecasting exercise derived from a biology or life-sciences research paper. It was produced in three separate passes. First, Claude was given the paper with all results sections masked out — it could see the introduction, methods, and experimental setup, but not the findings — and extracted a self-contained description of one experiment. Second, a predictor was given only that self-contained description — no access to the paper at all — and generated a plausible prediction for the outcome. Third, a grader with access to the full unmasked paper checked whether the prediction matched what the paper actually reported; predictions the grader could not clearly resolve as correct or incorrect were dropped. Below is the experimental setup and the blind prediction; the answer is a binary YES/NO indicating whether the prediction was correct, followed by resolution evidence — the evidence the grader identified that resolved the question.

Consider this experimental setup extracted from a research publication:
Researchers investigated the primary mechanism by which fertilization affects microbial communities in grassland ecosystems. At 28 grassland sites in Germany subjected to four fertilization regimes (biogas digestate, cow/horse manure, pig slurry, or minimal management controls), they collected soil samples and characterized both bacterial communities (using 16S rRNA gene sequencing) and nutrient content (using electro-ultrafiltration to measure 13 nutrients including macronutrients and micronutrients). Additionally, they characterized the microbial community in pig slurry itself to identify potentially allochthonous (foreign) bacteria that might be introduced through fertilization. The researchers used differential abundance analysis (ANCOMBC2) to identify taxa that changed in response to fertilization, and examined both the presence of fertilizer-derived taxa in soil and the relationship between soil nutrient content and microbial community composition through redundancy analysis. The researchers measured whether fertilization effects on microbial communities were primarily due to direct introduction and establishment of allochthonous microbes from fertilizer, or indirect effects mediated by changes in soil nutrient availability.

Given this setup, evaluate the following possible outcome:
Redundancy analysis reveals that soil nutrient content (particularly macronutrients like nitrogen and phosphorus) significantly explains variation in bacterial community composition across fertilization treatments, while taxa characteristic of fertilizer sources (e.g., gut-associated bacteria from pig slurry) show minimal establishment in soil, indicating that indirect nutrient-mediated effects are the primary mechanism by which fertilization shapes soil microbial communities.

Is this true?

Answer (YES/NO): NO